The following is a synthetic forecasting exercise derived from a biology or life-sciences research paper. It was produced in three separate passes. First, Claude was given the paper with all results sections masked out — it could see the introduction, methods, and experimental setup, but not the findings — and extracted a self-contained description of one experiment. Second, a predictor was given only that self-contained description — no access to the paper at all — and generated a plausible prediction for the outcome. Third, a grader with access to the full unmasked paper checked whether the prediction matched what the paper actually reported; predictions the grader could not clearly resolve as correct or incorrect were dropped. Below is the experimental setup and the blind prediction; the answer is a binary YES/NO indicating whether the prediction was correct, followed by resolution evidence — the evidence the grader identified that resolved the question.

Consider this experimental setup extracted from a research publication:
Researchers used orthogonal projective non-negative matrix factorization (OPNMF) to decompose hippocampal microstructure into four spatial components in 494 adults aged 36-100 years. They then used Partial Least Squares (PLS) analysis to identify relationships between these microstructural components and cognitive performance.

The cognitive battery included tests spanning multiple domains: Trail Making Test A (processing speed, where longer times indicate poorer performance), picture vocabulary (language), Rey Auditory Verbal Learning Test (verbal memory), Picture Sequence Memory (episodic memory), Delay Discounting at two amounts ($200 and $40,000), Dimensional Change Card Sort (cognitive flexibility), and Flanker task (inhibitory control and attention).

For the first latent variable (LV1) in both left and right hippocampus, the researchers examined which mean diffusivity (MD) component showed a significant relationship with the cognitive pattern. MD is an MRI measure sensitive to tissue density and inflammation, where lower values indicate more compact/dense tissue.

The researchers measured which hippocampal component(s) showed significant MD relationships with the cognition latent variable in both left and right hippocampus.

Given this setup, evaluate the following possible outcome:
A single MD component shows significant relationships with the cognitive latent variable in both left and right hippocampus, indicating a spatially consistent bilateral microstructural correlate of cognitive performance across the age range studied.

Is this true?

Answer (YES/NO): YES